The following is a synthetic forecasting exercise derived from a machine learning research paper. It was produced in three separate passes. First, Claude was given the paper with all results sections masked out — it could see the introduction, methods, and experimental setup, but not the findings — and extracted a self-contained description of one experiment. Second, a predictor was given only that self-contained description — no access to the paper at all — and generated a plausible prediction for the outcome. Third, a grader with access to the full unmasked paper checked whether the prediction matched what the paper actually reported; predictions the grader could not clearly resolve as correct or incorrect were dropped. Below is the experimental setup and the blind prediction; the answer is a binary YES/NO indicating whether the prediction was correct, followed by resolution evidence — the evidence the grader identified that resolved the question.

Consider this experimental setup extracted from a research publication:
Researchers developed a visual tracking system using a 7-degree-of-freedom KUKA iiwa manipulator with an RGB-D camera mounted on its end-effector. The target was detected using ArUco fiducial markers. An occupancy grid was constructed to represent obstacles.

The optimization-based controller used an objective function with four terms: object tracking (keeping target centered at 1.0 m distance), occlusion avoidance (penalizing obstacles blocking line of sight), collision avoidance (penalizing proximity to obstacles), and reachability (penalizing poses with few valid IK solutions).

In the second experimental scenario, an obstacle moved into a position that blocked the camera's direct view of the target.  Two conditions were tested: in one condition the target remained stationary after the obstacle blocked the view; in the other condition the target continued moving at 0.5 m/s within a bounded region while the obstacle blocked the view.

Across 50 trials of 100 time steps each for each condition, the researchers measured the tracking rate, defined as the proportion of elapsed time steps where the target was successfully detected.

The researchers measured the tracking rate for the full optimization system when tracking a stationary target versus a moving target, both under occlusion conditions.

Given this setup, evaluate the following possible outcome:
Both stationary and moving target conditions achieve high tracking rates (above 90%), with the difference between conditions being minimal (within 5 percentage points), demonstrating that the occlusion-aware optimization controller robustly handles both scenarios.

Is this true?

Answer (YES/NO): NO